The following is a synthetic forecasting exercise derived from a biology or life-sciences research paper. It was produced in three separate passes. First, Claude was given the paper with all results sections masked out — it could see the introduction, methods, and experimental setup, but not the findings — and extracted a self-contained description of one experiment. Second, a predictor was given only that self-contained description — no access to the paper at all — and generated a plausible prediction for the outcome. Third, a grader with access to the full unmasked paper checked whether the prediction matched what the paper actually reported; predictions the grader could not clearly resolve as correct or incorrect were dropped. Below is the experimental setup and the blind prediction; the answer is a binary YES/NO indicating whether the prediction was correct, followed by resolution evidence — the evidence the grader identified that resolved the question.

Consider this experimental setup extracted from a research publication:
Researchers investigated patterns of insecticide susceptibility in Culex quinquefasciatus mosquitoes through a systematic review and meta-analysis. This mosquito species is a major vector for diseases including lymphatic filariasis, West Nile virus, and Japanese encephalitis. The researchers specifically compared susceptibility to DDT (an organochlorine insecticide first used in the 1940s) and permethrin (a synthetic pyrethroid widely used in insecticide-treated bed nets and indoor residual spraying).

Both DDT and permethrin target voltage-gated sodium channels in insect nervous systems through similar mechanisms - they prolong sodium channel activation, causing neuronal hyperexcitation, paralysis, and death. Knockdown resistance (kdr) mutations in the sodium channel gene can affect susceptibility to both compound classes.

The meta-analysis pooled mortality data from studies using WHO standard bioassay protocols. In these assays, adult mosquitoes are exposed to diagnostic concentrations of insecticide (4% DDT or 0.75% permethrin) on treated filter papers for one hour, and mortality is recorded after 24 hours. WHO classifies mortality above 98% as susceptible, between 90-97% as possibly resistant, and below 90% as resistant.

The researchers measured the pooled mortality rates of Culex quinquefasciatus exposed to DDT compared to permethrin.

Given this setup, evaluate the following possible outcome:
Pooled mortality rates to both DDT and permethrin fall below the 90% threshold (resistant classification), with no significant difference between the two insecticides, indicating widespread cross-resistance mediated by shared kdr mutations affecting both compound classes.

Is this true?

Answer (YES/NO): NO